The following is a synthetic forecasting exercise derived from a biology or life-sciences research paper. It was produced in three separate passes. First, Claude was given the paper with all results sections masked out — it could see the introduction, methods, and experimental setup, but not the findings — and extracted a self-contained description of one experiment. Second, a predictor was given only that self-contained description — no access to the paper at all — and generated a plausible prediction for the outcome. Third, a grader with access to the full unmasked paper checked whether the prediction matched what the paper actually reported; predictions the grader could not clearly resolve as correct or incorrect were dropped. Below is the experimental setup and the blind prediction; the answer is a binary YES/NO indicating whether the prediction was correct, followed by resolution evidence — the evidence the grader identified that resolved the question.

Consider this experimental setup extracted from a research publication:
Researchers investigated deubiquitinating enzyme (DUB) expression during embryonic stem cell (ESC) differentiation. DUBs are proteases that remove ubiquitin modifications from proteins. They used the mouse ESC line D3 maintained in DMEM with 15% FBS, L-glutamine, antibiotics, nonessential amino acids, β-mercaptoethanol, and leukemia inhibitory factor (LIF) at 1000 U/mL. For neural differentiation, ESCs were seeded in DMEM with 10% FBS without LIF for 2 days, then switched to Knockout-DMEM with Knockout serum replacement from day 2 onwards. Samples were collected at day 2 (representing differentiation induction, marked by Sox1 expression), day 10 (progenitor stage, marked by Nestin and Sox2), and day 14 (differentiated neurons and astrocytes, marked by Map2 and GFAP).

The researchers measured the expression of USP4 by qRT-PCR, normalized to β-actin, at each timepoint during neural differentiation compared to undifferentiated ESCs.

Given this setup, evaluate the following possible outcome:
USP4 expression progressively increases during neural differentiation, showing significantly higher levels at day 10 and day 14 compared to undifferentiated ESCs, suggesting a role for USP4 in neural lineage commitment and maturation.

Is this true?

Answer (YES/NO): NO